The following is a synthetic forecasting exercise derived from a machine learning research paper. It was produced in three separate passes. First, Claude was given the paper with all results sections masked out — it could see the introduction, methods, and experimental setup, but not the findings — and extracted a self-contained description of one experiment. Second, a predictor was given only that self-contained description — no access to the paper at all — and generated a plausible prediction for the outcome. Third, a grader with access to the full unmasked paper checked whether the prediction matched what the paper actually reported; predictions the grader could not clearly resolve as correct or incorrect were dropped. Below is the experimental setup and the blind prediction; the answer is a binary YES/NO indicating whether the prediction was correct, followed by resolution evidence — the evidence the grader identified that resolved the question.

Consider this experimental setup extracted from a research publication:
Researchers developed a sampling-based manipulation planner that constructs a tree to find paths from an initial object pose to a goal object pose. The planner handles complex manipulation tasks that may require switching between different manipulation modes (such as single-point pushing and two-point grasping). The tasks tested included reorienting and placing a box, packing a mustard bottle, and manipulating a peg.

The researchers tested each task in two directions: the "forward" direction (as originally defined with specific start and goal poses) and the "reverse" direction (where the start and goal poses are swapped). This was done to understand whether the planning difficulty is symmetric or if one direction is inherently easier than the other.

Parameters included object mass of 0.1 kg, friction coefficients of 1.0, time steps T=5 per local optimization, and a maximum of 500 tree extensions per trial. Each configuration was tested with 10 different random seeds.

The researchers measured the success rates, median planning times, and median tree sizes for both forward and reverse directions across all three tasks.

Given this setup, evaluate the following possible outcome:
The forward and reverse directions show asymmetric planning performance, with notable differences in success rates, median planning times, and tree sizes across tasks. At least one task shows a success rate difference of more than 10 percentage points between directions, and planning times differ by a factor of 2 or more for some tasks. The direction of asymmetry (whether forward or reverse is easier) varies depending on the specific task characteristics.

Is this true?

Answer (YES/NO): YES